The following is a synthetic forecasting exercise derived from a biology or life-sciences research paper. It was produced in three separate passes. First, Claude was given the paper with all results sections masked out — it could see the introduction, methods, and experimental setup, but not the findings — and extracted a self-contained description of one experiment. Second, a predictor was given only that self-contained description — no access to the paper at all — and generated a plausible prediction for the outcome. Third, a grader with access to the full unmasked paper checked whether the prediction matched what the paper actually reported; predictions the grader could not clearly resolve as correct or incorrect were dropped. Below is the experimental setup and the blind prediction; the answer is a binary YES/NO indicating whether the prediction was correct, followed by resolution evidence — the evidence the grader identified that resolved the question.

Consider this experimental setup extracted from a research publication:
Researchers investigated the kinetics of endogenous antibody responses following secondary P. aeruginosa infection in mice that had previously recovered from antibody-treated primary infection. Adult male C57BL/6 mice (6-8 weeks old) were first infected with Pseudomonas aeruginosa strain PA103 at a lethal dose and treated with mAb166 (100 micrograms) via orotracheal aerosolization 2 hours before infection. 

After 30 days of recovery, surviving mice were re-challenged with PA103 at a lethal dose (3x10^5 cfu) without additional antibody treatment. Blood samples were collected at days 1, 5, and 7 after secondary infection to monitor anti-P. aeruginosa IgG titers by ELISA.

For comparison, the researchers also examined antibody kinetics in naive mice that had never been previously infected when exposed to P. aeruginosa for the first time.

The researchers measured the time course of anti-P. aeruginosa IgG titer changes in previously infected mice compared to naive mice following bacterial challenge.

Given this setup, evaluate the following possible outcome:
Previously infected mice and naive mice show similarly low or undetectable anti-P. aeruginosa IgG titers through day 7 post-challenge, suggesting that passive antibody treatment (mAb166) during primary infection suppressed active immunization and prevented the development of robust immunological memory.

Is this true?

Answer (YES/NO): NO